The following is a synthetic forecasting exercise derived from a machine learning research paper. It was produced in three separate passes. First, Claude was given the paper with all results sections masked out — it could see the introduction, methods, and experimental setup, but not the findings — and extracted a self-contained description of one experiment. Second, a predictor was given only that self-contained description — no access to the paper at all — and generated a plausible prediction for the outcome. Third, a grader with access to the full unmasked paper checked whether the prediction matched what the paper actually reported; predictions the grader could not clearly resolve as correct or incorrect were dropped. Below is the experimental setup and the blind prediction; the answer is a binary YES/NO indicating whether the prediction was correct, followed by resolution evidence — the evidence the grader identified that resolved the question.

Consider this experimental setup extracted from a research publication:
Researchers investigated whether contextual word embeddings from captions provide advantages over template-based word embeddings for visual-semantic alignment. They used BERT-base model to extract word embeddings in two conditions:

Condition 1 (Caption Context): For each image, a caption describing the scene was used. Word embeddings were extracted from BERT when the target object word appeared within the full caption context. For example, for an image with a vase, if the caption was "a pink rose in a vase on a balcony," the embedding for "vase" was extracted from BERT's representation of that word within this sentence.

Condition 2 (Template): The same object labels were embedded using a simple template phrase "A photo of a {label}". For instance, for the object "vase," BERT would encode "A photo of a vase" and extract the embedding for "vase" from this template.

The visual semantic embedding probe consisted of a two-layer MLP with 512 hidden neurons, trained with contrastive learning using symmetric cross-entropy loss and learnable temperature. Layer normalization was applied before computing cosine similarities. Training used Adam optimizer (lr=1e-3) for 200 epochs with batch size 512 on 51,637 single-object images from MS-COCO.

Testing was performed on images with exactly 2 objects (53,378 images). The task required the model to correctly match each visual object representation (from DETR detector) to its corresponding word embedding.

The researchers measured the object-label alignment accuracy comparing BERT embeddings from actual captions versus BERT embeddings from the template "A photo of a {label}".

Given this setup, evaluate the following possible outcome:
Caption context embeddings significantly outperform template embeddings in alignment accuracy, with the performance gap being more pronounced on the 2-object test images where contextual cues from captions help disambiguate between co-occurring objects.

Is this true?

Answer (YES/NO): YES